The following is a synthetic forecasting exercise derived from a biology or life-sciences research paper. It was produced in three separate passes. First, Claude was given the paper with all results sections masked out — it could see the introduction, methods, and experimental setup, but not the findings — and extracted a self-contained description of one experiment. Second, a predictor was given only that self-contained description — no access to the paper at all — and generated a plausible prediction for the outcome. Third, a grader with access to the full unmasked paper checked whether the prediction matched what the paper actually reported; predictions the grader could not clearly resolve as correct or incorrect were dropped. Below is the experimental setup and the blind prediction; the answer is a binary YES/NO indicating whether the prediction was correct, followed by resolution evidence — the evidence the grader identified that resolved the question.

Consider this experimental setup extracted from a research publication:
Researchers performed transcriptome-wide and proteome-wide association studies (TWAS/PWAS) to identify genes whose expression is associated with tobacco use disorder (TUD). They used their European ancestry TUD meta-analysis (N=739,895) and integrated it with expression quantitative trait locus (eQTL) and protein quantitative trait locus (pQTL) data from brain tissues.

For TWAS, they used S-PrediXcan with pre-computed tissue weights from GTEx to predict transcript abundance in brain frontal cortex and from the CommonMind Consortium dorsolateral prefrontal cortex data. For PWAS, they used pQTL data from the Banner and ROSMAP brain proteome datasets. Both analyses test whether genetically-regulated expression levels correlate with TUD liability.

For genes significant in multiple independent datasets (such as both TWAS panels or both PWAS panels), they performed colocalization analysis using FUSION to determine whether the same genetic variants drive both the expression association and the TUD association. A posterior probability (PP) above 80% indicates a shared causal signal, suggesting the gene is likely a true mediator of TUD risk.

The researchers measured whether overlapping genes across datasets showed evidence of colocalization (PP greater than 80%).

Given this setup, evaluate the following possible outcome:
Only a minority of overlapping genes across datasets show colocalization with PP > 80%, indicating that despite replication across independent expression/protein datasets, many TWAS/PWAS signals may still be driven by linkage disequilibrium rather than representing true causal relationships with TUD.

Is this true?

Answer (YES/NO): YES